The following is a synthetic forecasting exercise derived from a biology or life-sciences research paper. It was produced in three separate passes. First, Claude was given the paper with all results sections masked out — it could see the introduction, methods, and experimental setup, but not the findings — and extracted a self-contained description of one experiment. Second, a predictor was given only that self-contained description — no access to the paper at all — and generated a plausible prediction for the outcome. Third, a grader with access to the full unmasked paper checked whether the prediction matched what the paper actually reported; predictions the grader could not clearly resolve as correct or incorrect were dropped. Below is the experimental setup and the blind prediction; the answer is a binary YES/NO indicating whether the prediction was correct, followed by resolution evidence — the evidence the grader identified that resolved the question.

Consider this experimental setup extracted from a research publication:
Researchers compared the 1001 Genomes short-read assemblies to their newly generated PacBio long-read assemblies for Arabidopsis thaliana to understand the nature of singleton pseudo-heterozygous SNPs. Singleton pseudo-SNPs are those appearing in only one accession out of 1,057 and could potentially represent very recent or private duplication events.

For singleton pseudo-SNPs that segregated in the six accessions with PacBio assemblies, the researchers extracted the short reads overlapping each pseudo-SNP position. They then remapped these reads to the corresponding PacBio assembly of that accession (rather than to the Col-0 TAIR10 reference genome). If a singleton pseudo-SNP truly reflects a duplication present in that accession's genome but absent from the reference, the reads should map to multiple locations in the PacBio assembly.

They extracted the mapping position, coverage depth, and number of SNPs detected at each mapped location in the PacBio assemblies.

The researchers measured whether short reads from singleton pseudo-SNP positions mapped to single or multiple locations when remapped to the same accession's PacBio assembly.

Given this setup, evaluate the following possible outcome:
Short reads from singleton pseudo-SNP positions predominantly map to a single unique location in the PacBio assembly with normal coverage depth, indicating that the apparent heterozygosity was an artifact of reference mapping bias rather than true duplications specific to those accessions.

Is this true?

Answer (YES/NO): NO